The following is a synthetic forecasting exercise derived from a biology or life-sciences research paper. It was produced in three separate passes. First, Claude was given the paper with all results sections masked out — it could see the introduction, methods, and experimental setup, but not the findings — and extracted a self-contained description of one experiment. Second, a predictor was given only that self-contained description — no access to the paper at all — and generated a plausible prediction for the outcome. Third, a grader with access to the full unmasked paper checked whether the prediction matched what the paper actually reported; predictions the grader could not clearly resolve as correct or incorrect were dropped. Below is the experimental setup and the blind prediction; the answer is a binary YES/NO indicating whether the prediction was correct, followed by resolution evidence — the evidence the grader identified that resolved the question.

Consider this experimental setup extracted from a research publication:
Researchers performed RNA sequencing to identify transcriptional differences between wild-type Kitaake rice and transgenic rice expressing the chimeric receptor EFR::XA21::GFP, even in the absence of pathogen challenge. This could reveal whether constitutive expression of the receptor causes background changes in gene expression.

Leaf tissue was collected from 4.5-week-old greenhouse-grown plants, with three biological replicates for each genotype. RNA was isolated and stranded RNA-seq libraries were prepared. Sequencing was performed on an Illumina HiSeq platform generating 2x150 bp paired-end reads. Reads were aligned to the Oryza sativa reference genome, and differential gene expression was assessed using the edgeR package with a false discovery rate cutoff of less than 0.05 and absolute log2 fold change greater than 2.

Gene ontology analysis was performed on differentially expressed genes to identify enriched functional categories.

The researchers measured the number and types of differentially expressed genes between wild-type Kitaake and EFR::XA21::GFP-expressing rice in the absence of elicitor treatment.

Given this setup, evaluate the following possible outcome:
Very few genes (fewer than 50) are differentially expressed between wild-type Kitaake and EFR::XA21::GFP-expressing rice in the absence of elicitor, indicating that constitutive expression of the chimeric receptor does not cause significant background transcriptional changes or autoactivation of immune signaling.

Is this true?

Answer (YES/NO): NO